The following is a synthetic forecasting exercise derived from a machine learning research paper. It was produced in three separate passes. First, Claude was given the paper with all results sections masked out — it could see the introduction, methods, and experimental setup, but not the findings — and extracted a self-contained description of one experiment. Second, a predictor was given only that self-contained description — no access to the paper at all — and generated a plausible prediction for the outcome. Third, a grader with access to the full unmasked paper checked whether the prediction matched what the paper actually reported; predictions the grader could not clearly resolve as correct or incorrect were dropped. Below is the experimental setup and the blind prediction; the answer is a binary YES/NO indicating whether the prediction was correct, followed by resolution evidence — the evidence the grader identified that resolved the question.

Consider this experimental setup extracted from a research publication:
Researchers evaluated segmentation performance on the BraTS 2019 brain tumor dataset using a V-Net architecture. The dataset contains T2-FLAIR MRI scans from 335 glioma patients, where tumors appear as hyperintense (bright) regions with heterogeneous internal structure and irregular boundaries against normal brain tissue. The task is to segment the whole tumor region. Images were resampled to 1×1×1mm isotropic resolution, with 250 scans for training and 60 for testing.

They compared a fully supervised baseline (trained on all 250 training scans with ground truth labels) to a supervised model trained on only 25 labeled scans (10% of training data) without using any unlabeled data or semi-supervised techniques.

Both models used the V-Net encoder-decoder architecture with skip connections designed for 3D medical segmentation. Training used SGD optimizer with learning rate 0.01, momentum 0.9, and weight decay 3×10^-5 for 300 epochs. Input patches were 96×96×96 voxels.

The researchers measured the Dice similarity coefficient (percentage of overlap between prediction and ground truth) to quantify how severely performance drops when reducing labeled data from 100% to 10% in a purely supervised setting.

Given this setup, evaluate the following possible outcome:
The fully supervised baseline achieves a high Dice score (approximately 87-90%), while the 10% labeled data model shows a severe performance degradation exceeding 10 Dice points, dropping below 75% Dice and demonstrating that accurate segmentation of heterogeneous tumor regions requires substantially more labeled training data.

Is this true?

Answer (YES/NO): YES